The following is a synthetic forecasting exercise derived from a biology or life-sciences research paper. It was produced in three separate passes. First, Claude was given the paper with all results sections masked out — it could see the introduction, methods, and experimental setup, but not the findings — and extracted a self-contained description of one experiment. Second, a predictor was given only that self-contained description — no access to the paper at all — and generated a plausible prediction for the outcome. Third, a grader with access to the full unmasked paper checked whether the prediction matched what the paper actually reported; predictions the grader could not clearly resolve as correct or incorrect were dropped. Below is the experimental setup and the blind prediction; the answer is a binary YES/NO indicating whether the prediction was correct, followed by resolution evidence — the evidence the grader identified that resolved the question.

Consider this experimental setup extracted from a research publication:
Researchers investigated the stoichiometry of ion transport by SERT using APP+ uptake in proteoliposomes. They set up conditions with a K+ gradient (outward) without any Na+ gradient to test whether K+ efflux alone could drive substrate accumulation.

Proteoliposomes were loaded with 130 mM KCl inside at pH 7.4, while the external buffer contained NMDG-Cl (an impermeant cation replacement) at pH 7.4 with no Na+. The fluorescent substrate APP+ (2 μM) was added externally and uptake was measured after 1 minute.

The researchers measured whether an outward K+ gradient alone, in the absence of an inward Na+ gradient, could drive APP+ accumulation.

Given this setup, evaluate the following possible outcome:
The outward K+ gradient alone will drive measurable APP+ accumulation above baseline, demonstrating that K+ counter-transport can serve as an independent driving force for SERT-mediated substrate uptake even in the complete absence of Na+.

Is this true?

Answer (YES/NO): YES